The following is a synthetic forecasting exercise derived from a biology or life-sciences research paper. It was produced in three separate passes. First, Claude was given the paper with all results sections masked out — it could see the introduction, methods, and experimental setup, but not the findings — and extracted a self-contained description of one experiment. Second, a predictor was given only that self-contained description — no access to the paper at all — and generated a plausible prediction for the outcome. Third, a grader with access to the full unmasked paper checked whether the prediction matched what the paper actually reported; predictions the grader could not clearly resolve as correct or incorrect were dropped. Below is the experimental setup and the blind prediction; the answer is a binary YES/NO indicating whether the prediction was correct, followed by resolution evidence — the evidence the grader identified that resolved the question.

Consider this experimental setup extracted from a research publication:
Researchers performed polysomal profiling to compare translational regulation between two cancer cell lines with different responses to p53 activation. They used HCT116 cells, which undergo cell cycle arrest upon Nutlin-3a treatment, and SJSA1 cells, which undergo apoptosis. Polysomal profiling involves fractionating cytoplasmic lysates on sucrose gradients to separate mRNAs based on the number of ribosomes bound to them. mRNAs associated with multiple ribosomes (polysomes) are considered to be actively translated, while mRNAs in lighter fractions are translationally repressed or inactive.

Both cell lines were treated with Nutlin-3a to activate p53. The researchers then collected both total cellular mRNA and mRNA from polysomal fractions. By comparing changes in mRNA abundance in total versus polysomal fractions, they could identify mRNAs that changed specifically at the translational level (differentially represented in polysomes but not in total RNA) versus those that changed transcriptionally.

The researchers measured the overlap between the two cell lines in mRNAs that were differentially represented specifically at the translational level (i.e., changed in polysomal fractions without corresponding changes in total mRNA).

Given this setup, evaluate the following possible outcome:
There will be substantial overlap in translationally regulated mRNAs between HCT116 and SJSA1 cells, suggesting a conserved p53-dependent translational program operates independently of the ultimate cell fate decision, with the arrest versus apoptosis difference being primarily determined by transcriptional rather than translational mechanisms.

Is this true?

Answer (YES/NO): NO